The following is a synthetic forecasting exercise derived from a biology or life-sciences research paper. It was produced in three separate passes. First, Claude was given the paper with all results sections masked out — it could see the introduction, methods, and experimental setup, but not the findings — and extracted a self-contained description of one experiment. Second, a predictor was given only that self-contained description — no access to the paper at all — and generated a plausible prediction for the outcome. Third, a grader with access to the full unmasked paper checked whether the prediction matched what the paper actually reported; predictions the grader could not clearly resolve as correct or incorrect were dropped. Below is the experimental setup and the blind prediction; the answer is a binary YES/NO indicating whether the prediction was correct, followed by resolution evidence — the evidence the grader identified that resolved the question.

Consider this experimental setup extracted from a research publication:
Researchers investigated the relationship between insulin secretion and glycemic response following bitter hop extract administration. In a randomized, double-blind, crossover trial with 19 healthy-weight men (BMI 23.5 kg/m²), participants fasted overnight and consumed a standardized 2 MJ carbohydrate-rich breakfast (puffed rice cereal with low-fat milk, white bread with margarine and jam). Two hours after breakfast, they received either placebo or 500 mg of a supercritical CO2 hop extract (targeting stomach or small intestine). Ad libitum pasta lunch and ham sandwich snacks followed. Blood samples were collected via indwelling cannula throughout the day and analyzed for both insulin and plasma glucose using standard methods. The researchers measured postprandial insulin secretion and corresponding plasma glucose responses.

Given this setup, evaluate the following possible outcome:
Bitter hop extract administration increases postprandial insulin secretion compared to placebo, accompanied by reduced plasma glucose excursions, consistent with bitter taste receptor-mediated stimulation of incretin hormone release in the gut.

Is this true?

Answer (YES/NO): NO